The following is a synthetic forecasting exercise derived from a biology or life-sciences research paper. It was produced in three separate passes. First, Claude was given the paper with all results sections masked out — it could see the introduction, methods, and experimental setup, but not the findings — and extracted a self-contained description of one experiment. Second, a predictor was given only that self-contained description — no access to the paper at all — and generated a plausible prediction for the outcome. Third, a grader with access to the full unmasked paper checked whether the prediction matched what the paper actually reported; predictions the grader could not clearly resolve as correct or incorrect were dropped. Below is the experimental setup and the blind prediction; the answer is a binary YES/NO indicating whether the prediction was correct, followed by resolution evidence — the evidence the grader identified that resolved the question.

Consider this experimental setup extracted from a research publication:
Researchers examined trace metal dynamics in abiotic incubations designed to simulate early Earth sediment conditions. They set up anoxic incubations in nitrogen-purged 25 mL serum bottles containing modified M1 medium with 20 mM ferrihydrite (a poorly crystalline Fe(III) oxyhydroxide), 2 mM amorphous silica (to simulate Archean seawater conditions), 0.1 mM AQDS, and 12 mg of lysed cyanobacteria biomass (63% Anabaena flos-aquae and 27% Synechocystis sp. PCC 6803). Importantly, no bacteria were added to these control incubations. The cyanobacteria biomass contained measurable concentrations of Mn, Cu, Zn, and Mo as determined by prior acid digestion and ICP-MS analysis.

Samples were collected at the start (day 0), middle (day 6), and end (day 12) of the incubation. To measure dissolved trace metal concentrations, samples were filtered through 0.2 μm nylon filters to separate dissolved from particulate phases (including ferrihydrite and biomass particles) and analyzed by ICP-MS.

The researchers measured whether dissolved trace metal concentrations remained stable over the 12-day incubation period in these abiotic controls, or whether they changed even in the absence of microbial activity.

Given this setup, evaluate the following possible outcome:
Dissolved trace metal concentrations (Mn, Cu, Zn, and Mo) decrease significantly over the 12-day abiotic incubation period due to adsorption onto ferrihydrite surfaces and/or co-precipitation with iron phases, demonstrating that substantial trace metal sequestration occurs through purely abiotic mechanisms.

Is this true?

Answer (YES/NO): NO